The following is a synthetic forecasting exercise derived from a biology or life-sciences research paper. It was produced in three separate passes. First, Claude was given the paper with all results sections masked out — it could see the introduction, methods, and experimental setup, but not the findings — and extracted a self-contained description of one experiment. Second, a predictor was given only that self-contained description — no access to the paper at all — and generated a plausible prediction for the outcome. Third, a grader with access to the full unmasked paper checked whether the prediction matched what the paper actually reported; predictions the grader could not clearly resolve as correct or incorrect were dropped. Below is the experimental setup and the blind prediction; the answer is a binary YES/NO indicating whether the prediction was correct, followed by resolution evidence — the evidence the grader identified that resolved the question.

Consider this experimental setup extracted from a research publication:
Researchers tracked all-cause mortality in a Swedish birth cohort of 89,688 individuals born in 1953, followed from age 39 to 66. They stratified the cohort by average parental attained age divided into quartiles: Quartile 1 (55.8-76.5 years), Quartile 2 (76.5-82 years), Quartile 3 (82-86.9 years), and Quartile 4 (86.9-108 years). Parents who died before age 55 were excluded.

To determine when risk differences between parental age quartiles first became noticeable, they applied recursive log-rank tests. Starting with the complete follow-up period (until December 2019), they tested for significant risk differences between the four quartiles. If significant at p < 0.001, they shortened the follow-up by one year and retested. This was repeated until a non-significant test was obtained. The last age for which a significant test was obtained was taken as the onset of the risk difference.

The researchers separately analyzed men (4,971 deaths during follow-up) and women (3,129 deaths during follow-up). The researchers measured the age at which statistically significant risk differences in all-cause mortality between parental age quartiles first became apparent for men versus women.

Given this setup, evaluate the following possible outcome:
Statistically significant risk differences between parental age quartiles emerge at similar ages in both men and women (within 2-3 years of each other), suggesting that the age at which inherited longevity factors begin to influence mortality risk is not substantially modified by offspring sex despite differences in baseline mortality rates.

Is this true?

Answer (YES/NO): NO